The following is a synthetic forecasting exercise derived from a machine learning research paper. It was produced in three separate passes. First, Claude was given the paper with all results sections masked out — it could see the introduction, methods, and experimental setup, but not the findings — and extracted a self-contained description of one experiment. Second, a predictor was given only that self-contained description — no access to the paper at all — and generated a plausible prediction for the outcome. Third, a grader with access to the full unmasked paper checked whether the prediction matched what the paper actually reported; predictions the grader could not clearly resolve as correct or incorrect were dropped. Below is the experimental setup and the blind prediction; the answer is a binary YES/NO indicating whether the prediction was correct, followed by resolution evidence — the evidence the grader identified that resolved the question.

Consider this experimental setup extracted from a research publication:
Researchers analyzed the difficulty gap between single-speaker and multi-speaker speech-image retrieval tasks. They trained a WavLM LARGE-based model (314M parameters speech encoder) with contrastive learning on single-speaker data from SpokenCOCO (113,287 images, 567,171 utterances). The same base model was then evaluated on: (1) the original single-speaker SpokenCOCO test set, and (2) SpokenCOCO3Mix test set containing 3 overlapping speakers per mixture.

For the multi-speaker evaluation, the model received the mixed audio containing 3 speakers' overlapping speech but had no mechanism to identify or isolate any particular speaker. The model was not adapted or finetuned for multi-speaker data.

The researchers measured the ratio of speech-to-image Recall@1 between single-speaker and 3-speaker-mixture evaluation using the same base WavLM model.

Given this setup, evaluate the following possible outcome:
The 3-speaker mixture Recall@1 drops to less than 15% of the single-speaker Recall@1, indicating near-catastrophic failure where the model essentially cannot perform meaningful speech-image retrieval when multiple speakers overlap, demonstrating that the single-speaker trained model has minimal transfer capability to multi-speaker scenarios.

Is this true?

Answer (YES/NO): YES